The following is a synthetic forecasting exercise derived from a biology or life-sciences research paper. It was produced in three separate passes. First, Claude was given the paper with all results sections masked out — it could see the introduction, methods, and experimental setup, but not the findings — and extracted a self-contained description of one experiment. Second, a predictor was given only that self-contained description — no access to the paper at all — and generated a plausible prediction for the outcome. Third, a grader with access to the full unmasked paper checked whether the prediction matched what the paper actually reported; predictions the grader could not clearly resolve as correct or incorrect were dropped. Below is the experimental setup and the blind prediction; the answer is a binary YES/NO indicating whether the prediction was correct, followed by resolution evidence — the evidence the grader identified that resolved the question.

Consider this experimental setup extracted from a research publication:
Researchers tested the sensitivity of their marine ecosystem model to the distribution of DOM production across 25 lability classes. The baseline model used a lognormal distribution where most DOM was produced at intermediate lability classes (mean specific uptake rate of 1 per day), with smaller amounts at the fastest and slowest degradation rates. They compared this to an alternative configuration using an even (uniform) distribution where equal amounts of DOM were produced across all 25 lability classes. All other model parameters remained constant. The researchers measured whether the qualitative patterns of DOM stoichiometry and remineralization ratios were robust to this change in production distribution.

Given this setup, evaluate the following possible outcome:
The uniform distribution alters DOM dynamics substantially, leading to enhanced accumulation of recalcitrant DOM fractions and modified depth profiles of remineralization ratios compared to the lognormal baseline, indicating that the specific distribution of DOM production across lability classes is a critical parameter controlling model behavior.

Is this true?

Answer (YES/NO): NO